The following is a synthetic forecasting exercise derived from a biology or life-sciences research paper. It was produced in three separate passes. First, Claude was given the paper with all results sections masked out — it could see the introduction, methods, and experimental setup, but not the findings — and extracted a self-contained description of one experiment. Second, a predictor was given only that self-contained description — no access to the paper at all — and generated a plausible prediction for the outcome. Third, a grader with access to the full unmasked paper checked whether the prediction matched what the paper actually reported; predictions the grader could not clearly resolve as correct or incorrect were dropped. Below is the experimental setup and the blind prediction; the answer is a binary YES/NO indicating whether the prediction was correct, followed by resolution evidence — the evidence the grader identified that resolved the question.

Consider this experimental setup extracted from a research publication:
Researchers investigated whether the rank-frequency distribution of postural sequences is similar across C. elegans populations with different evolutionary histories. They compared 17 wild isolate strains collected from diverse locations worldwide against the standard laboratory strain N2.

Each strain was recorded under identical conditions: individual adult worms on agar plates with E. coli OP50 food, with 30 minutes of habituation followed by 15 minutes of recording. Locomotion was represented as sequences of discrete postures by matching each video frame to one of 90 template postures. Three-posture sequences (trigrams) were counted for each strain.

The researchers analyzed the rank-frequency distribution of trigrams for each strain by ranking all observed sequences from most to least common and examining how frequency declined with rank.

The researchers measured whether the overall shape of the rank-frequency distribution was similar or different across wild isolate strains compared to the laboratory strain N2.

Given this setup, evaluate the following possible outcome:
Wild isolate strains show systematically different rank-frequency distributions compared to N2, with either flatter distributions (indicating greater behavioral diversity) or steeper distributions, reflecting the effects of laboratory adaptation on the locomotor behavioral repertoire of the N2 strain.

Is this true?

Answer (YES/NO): NO